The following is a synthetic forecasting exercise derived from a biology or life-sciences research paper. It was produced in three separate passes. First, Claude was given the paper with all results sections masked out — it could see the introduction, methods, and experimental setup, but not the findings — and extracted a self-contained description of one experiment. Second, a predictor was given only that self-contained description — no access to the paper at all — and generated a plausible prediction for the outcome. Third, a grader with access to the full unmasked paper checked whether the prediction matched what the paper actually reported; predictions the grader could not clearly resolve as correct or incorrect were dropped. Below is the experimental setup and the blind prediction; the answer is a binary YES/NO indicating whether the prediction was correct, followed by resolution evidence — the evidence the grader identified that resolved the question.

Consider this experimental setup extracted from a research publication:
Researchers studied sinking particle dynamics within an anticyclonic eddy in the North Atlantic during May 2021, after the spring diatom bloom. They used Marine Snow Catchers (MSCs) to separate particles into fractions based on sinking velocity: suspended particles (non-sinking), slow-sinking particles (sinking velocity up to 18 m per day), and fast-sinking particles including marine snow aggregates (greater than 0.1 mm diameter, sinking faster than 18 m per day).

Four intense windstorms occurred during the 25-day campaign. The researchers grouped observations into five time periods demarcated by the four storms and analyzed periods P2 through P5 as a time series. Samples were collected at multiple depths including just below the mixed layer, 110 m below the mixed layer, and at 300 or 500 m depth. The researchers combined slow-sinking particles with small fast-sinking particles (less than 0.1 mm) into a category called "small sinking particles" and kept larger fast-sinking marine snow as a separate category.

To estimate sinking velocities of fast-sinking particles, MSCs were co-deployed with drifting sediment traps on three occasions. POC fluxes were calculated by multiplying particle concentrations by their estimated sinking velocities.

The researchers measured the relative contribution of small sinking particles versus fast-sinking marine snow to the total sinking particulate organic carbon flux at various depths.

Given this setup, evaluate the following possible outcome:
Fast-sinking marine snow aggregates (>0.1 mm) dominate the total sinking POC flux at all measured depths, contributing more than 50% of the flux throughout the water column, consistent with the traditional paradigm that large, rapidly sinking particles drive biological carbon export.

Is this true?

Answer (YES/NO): NO